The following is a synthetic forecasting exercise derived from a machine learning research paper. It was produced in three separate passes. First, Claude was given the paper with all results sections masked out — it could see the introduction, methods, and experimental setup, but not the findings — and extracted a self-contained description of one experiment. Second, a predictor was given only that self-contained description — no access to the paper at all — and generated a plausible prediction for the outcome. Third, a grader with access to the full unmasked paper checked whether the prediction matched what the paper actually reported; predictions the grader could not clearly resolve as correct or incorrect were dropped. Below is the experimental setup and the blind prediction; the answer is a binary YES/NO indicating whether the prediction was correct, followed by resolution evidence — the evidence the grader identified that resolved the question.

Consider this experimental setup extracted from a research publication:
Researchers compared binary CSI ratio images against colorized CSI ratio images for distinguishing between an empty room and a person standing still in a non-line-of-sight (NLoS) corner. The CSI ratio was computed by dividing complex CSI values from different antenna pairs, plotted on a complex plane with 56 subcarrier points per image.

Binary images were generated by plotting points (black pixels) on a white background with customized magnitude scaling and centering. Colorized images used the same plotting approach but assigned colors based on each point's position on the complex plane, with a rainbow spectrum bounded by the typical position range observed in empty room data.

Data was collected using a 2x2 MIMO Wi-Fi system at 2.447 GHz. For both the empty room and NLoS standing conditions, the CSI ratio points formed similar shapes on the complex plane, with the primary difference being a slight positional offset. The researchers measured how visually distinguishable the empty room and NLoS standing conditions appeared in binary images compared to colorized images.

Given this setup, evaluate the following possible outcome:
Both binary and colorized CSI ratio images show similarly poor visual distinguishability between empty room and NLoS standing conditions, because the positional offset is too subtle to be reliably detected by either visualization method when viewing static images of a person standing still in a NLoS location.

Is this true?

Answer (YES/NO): NO